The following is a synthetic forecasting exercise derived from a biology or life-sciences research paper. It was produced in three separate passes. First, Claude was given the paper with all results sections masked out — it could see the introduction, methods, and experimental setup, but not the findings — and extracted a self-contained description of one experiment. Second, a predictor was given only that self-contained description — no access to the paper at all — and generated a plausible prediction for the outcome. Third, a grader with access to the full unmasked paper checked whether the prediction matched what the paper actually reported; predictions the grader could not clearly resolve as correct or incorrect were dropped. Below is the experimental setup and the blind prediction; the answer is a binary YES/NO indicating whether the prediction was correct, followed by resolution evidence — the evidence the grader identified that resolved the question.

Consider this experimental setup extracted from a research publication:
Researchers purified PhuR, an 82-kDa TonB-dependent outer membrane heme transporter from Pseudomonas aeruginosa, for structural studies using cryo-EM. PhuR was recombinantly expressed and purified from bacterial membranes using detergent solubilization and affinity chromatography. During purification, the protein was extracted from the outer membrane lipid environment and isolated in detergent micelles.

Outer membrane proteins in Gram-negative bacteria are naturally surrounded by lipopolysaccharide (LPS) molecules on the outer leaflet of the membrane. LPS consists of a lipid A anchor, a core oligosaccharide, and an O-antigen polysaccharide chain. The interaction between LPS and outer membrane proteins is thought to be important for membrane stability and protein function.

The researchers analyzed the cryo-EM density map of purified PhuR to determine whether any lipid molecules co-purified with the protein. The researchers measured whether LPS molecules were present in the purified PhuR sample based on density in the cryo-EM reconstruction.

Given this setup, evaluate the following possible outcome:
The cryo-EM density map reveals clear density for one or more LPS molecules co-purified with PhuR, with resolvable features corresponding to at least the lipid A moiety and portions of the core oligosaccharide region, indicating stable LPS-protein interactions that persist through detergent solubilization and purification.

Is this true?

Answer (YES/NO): YES